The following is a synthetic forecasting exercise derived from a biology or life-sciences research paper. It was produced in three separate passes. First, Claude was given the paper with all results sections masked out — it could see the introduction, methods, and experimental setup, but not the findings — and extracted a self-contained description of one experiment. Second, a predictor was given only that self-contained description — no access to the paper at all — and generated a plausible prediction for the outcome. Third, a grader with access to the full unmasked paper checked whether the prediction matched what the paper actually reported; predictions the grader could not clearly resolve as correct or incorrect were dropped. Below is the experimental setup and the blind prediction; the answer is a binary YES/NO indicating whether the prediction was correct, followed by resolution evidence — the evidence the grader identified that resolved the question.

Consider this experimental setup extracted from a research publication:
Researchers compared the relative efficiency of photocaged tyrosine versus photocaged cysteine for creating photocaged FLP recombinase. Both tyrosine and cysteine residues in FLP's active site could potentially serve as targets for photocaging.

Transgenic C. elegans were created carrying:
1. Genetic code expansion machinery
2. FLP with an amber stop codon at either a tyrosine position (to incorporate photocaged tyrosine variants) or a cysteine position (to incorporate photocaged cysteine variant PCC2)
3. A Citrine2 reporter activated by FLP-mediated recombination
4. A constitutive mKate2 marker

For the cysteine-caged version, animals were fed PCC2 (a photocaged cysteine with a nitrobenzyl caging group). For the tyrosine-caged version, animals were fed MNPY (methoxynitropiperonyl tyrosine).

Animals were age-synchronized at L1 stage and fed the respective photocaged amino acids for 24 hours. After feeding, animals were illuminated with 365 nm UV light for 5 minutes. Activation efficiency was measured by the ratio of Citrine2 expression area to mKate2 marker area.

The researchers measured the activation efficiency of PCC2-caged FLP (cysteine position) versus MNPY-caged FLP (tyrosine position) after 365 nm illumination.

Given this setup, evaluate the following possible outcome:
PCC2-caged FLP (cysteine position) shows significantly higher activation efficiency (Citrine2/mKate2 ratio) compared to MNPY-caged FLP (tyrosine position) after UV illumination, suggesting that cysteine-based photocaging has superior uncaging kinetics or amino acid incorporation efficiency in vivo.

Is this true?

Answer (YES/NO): NO